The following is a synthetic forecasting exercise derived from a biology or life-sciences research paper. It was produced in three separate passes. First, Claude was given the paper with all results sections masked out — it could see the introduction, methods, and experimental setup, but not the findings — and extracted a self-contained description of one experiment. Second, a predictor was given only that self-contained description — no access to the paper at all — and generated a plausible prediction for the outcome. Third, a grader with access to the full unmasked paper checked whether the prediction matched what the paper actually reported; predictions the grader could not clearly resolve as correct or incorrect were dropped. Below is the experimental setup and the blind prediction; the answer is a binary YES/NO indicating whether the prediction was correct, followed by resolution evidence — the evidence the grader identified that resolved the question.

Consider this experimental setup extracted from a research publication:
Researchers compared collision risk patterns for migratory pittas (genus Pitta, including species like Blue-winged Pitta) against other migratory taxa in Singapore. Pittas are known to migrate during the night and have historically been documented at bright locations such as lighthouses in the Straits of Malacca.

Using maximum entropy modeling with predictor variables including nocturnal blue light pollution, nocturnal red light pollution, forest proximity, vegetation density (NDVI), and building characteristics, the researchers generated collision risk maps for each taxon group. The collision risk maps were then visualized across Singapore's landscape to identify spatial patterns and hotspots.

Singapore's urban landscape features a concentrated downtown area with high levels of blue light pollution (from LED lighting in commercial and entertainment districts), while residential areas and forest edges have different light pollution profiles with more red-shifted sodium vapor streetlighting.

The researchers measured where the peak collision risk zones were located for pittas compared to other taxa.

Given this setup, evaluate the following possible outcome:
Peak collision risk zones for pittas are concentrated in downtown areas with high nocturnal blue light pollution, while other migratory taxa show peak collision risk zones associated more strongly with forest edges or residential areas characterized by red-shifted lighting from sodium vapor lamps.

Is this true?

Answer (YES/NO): NO